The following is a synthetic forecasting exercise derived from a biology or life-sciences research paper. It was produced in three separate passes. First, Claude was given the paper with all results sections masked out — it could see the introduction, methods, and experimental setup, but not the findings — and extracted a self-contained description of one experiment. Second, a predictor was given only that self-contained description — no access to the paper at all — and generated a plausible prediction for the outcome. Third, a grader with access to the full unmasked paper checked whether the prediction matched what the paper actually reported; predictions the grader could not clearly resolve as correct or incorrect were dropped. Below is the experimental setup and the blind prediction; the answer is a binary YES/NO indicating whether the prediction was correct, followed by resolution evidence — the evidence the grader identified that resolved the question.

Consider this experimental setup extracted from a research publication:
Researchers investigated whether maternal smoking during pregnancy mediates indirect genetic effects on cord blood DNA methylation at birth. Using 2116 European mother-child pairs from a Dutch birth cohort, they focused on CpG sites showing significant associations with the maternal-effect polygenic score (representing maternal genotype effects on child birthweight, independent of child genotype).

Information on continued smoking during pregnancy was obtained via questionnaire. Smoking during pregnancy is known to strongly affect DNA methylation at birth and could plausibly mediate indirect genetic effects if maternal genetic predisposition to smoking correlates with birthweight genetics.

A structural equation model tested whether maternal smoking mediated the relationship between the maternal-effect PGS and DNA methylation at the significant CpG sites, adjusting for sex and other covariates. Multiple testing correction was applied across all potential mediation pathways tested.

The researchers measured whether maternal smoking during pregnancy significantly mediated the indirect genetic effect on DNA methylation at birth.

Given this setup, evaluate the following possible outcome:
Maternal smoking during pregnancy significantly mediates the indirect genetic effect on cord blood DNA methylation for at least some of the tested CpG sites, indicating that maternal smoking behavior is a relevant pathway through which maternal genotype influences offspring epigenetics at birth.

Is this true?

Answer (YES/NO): NO